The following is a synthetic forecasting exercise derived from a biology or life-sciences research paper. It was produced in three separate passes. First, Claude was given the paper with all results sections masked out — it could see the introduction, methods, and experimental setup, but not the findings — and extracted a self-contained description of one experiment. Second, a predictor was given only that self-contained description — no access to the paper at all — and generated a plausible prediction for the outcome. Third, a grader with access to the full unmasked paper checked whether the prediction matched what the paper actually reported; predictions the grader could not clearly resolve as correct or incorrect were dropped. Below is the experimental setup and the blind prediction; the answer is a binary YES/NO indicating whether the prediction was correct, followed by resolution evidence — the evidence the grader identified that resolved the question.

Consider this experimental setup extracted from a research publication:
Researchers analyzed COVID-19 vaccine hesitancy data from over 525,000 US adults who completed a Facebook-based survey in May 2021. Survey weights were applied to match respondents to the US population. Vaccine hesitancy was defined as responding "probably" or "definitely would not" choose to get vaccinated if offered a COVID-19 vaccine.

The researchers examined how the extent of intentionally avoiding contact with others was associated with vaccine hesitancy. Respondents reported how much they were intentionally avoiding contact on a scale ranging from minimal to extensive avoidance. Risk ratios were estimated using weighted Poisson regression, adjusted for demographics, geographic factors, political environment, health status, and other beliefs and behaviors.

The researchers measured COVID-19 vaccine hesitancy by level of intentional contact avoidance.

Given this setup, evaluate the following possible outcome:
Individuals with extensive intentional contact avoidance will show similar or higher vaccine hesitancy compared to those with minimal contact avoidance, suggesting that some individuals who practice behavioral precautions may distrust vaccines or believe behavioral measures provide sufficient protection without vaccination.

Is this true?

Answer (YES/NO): NO